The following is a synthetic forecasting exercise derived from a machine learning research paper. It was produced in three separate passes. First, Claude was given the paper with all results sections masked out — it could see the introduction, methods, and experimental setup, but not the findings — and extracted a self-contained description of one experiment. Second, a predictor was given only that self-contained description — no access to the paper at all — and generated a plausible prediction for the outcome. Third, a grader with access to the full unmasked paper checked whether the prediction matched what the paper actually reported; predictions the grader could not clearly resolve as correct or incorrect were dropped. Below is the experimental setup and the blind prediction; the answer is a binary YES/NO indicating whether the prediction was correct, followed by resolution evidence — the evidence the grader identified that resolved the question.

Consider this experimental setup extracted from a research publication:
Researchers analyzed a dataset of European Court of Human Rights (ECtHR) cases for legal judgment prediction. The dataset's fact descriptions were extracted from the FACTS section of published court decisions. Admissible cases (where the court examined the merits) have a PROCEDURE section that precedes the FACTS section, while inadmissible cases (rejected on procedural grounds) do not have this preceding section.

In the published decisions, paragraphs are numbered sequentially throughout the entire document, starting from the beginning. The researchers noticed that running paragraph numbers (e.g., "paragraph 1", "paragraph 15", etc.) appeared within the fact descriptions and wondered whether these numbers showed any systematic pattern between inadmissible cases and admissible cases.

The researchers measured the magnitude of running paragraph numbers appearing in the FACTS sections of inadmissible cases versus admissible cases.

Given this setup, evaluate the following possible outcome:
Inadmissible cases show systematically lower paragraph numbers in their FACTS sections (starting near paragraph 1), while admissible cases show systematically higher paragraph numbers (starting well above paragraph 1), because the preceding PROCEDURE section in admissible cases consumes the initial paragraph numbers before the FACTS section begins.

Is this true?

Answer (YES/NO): YES